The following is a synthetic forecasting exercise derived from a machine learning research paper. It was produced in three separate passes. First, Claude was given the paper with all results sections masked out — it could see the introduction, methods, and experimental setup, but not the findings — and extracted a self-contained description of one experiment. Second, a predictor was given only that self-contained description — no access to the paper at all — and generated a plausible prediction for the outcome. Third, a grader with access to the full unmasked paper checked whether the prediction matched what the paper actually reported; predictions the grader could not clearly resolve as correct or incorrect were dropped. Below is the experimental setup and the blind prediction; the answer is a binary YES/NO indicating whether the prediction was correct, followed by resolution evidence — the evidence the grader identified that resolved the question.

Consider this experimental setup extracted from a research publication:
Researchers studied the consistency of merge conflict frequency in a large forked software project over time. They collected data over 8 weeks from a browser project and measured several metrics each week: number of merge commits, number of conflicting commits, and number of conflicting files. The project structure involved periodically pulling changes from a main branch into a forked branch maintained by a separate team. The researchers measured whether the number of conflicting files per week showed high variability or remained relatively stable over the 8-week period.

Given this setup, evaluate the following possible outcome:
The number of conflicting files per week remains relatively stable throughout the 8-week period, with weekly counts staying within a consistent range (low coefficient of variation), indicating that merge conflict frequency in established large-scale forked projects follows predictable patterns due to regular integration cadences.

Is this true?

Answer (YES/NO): YES